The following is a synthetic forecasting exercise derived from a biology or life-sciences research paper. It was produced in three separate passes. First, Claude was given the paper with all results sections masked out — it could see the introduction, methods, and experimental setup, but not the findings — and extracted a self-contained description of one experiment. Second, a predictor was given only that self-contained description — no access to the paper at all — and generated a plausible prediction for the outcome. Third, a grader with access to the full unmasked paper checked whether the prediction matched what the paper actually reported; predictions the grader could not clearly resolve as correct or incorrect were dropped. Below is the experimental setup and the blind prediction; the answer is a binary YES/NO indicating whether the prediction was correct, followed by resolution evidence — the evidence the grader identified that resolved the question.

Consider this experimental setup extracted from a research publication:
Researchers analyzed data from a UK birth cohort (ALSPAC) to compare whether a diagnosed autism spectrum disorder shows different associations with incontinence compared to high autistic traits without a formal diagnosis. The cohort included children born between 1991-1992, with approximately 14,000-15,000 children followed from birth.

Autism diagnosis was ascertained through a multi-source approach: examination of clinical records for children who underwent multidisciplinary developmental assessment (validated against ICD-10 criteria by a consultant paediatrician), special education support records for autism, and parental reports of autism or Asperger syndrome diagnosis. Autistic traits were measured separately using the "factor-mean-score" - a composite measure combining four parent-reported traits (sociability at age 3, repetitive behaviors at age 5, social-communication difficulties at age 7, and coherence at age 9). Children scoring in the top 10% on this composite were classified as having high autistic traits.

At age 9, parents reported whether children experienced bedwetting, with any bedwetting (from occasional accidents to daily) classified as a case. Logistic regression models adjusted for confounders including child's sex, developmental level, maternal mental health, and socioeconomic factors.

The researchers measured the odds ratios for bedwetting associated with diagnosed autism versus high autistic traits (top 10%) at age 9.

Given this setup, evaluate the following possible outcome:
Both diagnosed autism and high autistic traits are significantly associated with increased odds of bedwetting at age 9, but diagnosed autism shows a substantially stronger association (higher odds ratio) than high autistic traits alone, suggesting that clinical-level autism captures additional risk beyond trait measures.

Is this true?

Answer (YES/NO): NO